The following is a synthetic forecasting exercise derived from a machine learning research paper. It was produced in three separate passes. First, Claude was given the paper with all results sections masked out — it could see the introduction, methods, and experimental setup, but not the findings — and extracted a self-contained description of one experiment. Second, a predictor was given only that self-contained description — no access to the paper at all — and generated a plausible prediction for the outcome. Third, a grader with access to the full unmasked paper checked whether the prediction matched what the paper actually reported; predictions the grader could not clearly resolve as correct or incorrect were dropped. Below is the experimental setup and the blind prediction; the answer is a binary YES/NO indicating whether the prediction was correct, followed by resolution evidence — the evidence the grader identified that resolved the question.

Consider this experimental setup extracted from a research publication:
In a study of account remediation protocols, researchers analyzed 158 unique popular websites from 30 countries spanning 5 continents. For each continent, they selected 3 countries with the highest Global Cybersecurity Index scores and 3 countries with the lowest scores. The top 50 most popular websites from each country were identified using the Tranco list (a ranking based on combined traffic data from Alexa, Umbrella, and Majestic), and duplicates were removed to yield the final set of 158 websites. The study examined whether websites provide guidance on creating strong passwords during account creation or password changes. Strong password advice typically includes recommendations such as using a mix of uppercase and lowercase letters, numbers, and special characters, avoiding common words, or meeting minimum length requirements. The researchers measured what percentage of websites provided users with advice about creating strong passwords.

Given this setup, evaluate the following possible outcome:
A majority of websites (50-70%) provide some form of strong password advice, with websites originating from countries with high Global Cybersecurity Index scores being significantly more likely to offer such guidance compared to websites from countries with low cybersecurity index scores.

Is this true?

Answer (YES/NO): NO